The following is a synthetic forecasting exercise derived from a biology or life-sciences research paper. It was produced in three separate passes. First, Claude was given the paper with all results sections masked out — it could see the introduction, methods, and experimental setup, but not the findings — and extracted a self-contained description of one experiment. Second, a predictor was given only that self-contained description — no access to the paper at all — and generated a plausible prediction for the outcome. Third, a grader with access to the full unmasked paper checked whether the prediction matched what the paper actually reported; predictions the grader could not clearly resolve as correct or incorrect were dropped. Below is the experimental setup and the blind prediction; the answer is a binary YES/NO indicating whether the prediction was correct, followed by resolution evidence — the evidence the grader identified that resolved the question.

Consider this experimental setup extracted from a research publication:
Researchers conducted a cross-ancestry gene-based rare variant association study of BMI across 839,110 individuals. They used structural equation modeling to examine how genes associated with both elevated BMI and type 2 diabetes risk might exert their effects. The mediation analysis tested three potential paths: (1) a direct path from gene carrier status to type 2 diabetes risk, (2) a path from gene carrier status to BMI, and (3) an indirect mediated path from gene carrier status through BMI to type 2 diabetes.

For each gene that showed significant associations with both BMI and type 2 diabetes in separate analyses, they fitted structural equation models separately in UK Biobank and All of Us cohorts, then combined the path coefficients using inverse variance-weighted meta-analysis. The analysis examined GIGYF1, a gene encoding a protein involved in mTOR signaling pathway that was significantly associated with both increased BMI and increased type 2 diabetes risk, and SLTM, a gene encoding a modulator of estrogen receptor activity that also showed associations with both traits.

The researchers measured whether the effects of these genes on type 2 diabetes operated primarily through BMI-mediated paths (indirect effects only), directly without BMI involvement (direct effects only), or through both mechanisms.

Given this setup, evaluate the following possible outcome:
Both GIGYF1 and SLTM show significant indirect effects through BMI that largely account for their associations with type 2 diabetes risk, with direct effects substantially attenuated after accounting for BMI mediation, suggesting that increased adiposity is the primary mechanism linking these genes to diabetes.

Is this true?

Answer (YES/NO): NO